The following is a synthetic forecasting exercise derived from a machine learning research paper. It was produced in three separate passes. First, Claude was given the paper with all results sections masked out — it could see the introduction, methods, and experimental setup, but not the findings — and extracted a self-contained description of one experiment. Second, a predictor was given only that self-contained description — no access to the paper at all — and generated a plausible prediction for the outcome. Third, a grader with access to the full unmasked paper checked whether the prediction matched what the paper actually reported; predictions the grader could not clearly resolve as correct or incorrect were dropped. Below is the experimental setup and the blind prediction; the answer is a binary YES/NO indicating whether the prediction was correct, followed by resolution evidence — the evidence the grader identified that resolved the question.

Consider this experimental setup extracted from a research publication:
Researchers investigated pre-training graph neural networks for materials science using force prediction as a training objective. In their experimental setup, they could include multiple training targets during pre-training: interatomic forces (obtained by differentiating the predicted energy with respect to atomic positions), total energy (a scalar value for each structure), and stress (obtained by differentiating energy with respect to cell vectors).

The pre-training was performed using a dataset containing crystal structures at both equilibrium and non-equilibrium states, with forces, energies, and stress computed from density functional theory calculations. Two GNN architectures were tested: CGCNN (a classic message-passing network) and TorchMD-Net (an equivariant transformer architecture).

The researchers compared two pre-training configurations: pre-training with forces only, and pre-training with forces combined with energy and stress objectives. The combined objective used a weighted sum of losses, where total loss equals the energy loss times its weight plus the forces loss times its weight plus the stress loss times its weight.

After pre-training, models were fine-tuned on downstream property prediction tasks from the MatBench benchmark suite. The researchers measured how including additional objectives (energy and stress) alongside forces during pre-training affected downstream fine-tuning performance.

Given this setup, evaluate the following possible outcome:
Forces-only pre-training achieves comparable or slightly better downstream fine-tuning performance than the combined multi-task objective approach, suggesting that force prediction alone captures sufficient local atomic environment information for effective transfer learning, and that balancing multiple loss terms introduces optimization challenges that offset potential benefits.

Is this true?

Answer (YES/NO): NO